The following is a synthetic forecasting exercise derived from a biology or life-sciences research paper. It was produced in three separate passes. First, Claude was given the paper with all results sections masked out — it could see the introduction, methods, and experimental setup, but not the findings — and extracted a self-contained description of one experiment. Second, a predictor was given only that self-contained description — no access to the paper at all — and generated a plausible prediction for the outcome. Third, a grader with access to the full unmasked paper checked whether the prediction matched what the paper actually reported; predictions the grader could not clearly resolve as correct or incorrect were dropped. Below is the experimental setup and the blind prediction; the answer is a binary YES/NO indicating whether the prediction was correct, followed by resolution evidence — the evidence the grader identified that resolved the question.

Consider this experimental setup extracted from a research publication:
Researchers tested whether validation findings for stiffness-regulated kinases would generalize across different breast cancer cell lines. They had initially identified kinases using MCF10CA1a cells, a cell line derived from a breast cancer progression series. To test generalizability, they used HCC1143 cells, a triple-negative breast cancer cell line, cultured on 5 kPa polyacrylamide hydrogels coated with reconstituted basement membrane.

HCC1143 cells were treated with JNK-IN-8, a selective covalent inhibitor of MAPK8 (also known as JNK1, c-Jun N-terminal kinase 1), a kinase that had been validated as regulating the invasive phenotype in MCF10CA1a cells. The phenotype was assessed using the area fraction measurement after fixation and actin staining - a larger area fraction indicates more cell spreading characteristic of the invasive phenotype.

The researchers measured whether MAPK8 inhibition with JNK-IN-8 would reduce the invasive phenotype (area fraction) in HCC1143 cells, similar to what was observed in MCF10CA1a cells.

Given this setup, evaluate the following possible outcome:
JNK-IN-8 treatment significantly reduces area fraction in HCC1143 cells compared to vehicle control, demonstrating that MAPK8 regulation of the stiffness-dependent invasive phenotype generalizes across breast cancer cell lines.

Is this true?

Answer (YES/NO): YES